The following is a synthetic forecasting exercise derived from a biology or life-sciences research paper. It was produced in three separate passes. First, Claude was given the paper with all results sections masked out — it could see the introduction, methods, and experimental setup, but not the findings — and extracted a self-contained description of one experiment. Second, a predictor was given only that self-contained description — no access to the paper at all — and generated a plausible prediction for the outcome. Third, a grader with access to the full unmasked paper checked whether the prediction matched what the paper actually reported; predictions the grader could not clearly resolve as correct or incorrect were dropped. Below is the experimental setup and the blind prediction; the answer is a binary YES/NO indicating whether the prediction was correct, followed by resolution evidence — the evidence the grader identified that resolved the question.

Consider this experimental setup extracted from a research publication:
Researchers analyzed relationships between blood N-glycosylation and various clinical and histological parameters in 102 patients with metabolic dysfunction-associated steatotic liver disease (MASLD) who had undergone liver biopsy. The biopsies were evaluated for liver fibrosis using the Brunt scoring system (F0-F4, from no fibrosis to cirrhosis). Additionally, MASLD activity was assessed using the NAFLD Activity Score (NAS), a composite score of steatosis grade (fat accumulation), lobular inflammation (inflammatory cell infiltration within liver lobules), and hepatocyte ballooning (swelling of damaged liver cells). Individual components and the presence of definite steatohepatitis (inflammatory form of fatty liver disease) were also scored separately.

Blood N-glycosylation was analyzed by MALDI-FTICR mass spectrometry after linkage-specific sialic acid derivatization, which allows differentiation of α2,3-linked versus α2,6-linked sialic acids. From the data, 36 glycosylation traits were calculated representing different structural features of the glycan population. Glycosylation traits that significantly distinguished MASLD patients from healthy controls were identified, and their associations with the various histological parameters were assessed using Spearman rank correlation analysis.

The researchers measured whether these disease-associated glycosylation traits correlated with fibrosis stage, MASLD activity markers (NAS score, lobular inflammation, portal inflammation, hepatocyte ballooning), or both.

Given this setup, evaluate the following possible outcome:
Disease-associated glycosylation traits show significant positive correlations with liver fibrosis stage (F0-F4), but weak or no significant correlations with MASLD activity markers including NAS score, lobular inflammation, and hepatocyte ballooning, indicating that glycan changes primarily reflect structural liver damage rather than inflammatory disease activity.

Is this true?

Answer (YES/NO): NO